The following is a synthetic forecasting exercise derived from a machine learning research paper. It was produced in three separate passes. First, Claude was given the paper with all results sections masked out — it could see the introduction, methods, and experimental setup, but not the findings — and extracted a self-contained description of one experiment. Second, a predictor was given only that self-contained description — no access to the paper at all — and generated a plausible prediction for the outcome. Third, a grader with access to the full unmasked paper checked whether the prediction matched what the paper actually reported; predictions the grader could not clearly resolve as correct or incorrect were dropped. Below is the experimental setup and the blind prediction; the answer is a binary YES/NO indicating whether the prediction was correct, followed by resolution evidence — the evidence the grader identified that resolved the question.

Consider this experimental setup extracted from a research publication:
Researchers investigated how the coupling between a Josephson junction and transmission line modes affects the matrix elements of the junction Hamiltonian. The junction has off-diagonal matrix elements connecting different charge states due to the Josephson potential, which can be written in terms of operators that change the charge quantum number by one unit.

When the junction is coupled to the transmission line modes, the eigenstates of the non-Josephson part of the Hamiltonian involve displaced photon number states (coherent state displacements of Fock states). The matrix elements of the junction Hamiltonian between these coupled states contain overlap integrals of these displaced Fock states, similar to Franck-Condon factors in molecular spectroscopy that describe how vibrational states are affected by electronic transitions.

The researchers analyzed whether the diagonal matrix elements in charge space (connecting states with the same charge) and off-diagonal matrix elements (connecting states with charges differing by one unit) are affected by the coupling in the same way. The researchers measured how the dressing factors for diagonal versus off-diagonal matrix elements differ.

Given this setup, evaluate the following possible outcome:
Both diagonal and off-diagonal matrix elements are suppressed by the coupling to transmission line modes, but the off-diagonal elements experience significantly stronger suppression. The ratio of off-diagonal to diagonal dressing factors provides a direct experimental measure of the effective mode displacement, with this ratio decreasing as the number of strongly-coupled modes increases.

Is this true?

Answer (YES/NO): NO